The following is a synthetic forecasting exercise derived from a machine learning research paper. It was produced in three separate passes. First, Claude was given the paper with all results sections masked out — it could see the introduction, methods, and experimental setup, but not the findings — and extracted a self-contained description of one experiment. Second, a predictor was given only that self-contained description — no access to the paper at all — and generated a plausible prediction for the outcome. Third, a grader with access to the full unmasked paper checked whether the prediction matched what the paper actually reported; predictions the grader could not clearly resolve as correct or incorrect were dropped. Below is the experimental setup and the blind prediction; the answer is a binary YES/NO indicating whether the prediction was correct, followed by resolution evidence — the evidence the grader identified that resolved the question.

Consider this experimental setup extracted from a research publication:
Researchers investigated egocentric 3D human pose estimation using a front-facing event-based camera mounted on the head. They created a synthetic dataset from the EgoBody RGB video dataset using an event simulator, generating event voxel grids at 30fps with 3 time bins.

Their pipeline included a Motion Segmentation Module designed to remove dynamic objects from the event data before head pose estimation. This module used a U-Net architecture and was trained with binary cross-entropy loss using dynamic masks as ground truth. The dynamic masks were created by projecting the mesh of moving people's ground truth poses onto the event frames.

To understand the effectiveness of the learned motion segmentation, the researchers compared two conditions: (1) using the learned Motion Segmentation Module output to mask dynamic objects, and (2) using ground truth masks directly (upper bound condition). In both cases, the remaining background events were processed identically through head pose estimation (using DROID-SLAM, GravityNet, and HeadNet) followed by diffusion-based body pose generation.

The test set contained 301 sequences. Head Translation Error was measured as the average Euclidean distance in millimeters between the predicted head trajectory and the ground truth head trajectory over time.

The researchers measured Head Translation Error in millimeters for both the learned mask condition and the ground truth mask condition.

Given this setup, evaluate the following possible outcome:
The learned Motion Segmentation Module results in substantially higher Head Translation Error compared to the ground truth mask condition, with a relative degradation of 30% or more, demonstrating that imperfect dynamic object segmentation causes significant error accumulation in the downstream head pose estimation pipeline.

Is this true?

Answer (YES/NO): NO